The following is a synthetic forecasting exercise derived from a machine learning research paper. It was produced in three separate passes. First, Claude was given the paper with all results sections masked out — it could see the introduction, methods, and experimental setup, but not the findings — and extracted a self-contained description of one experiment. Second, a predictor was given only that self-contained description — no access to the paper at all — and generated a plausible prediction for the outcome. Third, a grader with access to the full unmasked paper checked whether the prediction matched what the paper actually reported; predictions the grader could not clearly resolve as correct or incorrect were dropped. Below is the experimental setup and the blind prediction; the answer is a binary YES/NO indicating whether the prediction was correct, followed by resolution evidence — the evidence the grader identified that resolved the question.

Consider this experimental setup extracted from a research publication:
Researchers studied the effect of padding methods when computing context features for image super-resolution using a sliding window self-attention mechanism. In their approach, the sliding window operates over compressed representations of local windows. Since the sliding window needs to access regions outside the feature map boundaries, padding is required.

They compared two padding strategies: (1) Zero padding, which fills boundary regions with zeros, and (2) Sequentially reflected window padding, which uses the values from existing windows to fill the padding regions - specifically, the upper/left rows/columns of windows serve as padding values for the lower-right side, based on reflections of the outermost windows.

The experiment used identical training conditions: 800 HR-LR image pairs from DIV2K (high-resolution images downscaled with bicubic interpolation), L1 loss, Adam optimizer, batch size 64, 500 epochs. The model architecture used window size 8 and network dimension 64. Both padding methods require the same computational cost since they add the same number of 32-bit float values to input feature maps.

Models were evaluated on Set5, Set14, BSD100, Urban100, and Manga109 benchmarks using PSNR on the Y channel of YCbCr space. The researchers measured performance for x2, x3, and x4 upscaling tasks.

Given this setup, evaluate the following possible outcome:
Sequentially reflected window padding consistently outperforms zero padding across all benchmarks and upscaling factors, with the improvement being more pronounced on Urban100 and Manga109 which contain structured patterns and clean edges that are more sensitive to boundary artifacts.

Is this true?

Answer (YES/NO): YES